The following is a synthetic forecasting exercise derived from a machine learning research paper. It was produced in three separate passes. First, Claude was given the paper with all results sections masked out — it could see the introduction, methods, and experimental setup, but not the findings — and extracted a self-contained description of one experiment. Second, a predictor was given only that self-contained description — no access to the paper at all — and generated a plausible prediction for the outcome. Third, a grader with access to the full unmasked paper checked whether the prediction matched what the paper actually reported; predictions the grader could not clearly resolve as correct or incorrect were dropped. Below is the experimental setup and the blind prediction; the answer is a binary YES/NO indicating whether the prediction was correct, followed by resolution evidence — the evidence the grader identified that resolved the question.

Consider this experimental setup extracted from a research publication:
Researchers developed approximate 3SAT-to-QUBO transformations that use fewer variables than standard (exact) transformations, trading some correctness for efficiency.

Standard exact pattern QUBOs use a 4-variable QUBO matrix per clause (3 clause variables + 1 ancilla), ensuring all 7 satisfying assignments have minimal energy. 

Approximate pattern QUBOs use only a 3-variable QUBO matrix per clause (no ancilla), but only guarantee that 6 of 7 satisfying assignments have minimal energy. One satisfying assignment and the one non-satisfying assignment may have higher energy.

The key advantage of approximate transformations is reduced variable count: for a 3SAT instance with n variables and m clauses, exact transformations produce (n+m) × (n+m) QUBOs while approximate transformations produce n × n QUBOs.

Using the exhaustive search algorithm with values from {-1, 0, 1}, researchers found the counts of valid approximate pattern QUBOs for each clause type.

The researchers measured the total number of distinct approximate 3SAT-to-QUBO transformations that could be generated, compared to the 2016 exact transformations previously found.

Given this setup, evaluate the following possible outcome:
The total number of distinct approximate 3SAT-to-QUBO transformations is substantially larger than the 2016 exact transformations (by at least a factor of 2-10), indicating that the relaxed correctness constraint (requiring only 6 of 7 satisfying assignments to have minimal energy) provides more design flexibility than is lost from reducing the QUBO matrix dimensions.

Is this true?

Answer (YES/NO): NO